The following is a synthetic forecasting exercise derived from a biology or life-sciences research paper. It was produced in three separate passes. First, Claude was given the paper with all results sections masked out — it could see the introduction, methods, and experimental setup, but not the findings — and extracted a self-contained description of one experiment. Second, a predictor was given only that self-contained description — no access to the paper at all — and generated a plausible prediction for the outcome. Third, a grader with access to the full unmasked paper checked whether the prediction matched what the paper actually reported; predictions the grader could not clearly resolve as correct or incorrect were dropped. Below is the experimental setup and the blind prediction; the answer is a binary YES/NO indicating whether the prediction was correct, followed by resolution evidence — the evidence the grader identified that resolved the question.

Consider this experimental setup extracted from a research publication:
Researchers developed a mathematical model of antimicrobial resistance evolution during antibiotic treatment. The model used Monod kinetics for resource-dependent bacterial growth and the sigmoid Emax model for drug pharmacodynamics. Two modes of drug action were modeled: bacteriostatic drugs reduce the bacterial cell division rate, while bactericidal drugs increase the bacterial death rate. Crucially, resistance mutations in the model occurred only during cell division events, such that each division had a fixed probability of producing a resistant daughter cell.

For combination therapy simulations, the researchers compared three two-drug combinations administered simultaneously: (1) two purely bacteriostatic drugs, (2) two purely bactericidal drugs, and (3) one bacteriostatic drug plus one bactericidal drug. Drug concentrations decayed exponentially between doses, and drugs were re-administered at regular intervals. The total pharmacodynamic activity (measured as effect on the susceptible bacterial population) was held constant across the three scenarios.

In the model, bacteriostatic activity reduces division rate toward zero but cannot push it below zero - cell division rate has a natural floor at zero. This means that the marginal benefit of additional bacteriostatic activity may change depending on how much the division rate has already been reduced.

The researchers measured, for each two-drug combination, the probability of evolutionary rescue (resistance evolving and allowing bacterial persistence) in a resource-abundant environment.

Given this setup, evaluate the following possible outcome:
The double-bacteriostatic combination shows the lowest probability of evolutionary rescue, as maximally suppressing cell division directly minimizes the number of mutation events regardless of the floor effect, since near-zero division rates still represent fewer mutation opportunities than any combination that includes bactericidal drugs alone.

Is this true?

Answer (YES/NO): NO